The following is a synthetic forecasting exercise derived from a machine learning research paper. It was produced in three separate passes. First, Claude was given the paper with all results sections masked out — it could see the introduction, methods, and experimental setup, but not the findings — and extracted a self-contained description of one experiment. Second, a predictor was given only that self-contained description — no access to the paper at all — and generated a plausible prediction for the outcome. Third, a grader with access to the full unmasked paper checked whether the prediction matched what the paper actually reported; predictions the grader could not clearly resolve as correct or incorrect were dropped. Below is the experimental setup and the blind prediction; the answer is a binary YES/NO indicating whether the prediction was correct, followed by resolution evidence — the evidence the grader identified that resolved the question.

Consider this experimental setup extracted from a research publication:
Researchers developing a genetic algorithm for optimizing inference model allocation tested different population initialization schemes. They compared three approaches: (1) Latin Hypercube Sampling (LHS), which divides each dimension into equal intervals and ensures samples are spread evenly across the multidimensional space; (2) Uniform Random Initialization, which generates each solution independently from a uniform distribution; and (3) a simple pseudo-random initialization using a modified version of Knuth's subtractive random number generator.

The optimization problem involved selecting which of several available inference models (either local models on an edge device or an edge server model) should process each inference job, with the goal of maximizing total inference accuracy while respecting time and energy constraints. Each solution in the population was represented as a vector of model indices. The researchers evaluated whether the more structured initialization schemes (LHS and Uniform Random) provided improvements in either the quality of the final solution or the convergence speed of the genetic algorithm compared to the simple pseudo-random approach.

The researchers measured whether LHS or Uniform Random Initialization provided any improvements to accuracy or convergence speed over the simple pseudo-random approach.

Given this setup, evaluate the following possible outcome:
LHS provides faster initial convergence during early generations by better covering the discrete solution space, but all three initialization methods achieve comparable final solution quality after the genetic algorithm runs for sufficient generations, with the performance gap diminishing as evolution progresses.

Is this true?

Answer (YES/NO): NO